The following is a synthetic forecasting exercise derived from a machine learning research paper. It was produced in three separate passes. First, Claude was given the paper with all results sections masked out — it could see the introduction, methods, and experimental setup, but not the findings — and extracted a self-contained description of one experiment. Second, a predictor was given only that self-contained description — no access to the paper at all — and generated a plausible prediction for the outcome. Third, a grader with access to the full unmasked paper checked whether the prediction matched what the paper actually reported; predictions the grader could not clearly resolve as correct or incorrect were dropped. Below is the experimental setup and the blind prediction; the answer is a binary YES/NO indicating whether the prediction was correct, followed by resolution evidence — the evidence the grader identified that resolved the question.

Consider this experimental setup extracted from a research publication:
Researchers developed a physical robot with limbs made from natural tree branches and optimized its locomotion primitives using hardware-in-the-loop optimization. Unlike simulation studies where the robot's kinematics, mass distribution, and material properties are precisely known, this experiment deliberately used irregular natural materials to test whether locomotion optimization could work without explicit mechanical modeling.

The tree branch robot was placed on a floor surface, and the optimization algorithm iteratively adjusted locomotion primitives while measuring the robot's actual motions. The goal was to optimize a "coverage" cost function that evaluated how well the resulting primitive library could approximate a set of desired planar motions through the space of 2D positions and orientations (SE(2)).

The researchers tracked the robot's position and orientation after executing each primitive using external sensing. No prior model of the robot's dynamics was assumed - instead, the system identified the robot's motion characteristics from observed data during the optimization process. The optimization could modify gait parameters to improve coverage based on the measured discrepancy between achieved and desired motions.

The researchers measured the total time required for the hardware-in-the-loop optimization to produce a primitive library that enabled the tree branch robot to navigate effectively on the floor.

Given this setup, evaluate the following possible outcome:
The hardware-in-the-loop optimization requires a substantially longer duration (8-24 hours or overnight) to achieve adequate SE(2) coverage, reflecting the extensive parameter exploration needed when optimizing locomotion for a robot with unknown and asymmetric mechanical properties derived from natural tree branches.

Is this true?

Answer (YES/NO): NO